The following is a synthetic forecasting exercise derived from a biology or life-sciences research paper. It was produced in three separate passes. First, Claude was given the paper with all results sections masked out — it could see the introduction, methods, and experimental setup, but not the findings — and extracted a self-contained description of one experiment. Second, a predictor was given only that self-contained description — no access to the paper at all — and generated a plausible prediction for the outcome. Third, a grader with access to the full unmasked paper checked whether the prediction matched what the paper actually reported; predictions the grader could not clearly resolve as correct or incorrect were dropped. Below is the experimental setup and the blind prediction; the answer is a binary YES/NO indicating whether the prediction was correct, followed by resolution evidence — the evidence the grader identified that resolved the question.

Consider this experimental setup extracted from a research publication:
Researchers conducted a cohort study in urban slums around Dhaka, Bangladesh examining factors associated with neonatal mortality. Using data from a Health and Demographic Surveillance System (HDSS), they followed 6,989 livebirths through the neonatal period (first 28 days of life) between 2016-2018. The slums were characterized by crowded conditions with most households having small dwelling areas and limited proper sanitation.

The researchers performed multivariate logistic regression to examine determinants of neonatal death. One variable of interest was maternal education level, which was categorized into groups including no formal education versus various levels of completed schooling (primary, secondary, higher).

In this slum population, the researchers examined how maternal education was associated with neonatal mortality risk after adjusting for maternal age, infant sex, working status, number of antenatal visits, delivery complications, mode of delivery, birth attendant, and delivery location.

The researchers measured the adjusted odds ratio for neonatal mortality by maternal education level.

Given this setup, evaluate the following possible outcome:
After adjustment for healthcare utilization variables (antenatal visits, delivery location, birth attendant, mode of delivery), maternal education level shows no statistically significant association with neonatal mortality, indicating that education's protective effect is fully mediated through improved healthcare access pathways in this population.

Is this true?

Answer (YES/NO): YES